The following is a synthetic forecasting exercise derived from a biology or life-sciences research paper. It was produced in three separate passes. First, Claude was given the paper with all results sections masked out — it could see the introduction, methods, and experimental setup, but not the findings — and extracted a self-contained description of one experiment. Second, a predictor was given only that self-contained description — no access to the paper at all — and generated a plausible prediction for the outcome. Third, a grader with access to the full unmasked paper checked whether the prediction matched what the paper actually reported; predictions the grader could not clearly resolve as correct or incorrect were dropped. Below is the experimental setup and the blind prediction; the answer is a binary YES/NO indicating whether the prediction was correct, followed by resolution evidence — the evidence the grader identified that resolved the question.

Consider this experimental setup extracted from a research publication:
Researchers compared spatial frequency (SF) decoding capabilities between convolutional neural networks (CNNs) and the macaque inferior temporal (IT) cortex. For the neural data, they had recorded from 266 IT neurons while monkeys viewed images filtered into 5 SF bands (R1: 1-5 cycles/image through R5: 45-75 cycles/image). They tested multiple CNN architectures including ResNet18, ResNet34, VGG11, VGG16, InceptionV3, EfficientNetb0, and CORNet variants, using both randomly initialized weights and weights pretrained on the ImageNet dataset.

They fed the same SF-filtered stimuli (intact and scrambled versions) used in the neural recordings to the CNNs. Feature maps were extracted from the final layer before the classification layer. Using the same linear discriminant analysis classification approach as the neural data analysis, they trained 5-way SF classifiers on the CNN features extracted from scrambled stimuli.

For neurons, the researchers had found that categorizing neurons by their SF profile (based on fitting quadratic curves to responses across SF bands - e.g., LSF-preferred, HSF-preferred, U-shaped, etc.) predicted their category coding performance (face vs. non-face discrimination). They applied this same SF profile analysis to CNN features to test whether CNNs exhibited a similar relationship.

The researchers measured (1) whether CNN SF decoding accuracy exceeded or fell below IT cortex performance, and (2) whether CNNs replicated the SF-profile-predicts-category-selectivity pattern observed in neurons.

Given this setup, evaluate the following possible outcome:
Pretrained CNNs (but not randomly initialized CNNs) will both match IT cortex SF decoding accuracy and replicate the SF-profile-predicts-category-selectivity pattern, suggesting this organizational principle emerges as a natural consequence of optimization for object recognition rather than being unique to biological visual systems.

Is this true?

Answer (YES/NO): NO